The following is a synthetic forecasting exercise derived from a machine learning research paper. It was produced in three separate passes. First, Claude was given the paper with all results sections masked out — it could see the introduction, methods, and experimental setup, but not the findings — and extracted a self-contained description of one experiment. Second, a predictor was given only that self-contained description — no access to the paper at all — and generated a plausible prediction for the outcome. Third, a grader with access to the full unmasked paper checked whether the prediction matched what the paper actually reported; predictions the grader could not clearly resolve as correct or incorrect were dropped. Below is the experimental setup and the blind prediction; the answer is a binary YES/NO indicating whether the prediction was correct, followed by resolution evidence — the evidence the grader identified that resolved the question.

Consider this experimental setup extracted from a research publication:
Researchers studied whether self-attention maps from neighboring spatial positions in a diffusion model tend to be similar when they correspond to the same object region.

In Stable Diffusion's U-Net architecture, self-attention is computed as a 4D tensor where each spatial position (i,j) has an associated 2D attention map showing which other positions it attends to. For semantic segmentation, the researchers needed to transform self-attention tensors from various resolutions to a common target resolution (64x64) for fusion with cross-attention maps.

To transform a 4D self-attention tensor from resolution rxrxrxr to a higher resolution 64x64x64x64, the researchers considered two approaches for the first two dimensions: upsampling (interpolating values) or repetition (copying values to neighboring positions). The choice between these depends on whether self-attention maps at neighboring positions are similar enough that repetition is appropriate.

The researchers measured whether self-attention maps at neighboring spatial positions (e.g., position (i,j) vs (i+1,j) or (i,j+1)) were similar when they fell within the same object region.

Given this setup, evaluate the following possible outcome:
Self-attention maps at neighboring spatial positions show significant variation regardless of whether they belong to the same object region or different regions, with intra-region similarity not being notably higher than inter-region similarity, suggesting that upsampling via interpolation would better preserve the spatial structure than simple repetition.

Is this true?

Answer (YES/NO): NO